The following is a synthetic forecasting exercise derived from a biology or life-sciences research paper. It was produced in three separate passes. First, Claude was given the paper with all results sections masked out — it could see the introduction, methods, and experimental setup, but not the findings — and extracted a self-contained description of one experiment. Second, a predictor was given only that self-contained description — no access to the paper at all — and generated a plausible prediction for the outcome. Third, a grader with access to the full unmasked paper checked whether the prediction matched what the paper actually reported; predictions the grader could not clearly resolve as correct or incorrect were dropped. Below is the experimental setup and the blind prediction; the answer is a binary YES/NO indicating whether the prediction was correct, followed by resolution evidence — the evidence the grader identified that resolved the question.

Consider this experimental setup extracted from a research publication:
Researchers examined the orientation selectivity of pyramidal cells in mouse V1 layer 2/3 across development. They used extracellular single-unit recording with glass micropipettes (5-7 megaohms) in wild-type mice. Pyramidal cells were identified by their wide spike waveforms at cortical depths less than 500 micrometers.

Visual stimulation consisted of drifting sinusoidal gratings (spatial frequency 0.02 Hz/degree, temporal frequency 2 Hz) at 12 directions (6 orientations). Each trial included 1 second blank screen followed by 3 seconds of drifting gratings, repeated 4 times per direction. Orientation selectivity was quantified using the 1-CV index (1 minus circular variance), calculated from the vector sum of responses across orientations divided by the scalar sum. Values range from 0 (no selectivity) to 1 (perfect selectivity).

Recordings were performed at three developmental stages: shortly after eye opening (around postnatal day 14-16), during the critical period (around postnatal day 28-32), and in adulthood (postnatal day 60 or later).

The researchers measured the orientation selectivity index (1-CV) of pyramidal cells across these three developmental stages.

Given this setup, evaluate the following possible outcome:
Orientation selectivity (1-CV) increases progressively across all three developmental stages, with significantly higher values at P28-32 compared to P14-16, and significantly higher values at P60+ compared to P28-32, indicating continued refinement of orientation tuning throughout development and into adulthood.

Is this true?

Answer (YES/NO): NO